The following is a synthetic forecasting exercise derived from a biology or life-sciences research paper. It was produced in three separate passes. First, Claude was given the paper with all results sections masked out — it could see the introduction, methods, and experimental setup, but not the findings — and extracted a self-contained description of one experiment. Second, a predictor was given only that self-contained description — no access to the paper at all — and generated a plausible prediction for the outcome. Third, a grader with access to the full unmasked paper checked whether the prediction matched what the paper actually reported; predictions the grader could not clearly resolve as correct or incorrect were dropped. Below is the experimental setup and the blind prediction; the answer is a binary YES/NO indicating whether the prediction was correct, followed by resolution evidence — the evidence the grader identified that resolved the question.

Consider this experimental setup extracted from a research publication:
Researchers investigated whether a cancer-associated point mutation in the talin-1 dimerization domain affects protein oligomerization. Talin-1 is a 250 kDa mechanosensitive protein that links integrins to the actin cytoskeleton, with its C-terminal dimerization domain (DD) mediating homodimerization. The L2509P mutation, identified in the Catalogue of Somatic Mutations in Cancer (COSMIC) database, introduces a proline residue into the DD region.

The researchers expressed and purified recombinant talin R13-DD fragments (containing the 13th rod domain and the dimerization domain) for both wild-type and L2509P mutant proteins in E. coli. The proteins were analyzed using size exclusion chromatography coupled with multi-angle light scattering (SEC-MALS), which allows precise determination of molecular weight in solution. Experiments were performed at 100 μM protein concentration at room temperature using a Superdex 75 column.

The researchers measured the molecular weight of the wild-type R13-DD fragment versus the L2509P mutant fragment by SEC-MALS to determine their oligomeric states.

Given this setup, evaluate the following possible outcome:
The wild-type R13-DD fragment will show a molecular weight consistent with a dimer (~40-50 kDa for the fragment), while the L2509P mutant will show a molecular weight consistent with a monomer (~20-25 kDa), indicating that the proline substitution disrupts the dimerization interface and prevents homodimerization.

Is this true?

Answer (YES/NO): YES